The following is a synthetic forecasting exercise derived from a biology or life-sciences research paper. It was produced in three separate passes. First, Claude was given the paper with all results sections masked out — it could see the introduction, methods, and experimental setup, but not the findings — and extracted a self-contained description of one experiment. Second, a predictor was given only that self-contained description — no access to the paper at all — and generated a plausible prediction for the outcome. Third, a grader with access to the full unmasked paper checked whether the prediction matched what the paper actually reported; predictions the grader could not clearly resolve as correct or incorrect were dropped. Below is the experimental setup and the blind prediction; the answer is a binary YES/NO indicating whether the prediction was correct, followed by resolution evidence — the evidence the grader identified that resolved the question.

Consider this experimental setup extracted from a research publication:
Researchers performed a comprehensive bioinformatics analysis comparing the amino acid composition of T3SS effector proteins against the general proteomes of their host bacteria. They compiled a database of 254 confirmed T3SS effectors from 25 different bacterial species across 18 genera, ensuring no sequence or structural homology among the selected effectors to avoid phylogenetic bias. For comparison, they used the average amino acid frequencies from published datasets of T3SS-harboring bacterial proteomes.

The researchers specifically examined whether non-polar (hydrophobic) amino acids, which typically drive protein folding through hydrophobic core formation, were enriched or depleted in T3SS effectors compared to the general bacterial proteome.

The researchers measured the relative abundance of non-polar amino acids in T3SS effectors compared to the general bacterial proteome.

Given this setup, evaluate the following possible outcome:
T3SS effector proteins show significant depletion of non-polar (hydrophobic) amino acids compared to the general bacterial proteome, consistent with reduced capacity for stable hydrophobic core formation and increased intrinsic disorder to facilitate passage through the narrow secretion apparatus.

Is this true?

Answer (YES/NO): YES